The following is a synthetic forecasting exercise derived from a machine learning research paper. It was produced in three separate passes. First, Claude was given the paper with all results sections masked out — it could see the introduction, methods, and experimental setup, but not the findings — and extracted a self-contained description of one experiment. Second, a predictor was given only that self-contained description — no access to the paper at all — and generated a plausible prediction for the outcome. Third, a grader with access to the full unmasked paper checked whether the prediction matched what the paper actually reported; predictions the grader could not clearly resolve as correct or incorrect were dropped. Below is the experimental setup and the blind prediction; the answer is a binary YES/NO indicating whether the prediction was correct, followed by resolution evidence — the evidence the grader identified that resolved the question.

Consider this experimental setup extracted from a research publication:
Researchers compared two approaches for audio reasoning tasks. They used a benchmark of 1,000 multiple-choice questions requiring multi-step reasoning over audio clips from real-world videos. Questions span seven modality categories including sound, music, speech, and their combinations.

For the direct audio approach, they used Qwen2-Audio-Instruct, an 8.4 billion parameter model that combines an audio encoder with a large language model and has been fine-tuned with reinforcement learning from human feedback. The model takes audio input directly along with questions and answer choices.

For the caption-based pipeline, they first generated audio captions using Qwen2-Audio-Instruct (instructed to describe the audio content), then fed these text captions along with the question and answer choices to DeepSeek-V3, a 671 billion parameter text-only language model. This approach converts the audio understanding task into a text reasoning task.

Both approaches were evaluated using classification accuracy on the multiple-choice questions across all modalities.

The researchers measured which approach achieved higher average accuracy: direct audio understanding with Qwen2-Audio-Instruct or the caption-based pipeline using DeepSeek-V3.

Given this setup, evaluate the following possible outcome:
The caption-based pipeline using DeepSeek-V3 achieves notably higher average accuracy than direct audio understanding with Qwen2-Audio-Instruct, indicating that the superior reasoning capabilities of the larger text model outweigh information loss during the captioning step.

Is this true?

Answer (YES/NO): YES